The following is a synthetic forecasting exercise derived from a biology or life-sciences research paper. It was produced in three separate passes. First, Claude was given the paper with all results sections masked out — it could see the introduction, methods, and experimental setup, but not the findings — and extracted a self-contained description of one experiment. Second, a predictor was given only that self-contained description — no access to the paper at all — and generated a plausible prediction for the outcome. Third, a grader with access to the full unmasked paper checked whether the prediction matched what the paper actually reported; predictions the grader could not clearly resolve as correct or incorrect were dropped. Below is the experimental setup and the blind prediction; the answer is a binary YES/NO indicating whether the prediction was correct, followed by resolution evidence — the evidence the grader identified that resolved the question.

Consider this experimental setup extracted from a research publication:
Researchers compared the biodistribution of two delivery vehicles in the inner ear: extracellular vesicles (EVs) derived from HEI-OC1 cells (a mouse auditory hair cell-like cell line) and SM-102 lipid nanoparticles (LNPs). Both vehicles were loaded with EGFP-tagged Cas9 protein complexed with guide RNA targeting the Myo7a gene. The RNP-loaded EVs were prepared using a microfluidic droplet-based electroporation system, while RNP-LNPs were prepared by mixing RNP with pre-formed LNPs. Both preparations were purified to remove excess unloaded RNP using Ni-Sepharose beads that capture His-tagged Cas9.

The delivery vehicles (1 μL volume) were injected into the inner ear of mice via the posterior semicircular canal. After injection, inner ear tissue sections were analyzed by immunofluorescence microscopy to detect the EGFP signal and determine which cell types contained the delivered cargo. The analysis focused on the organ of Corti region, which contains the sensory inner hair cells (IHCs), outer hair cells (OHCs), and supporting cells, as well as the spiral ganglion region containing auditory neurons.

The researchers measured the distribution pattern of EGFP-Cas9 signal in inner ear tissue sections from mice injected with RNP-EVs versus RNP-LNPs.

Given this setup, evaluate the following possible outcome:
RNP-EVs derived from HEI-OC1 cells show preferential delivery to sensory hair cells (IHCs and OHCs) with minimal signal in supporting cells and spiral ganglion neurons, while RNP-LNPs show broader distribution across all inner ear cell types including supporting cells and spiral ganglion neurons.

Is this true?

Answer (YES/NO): NO